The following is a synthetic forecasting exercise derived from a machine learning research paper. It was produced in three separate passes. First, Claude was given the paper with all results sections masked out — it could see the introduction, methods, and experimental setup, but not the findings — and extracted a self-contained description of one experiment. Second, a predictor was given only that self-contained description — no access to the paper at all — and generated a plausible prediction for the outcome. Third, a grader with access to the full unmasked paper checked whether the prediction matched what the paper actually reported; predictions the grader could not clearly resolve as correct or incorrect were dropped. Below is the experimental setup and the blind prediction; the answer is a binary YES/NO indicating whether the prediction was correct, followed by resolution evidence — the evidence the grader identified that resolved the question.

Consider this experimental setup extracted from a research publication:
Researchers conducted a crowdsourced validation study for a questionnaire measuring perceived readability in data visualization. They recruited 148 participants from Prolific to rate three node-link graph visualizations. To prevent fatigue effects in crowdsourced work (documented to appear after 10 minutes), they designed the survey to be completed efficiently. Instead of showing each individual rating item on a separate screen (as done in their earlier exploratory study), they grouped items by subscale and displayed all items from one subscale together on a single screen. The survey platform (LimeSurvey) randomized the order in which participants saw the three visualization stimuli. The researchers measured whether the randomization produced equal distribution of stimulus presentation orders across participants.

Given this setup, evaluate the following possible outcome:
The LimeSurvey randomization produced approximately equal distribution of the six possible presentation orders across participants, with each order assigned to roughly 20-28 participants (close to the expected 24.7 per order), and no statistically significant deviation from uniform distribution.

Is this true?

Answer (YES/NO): NO